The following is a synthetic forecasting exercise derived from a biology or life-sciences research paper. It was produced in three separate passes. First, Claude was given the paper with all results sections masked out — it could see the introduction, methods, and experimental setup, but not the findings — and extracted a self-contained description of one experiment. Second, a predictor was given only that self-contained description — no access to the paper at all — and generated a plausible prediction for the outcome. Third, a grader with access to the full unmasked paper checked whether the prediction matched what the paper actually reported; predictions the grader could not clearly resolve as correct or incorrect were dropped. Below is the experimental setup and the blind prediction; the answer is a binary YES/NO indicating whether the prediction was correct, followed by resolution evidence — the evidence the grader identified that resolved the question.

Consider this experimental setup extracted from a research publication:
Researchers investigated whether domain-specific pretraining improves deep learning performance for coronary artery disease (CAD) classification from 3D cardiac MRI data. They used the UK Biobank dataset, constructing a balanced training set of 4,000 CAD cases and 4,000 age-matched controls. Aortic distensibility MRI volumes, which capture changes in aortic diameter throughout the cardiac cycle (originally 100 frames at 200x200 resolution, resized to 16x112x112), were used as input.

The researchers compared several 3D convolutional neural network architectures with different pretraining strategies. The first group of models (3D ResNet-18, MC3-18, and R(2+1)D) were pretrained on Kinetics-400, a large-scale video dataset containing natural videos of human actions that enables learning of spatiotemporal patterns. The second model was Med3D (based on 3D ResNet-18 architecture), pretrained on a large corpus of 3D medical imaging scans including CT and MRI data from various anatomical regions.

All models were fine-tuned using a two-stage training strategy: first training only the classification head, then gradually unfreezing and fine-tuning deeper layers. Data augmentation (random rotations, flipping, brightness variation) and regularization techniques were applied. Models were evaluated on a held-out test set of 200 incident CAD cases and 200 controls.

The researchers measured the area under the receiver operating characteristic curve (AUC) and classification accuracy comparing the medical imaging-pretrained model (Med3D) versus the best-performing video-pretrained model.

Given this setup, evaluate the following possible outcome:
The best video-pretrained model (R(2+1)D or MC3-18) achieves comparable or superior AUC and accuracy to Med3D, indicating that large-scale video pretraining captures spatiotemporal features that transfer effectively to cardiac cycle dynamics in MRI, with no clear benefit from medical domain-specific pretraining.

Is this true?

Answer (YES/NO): NO